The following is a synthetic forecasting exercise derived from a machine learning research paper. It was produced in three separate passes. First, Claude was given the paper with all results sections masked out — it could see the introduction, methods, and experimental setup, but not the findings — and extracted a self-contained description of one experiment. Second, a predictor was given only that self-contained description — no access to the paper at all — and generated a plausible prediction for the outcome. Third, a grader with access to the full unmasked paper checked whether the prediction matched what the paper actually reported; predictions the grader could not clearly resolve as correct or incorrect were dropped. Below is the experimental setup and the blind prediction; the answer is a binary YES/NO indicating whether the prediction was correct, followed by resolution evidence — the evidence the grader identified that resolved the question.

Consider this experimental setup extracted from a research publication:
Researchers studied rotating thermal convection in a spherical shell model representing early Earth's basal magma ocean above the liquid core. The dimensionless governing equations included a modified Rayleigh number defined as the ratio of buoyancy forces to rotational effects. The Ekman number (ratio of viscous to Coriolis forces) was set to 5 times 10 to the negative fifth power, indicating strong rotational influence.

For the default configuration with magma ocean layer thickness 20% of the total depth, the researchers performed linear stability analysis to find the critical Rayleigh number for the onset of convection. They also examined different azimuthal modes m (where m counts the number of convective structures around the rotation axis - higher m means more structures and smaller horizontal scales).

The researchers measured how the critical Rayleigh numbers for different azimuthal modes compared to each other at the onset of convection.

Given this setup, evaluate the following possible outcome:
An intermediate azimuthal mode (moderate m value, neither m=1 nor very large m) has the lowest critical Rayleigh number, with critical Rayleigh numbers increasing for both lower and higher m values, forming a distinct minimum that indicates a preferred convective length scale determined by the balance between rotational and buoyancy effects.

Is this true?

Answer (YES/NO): NO